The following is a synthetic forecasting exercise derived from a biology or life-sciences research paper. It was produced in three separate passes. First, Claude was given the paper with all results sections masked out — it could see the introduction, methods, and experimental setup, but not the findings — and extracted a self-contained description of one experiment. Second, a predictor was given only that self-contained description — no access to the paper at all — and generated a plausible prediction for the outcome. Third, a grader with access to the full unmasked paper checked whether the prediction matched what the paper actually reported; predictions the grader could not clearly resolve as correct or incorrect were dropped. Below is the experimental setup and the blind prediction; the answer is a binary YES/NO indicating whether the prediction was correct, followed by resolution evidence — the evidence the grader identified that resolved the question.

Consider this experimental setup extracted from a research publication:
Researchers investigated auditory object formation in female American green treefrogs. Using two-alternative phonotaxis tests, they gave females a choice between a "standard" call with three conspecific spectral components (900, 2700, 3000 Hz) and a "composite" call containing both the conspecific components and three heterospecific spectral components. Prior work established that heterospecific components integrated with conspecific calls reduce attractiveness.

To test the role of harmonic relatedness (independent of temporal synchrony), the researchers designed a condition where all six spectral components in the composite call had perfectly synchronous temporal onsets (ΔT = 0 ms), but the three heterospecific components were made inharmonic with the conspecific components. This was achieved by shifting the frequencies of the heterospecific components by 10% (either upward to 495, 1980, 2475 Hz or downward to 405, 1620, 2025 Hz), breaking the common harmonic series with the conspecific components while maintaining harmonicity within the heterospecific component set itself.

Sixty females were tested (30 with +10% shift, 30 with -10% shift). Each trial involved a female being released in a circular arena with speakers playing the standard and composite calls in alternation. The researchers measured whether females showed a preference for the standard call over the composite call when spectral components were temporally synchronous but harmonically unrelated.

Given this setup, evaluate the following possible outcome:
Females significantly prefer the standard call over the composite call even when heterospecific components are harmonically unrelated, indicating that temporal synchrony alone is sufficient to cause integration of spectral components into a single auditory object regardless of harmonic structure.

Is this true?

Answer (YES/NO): NO